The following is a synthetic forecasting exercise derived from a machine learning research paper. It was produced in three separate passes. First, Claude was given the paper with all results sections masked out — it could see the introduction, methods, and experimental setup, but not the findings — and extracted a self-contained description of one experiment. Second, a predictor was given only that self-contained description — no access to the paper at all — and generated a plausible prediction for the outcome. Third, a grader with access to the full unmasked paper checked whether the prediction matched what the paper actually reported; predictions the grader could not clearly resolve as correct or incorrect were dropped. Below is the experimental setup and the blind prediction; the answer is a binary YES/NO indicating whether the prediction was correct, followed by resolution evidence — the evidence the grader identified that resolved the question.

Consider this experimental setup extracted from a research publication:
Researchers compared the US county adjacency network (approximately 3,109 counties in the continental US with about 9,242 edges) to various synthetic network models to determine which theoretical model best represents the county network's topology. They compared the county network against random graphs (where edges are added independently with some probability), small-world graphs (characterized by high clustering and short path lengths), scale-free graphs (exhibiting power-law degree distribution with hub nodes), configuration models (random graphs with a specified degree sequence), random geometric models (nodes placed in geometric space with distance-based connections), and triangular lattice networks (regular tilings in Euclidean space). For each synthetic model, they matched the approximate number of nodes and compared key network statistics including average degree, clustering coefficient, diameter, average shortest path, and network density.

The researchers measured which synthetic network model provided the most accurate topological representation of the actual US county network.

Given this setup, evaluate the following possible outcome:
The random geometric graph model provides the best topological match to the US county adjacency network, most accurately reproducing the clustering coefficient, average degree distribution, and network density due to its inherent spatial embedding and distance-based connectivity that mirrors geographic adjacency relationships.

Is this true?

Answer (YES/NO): NO